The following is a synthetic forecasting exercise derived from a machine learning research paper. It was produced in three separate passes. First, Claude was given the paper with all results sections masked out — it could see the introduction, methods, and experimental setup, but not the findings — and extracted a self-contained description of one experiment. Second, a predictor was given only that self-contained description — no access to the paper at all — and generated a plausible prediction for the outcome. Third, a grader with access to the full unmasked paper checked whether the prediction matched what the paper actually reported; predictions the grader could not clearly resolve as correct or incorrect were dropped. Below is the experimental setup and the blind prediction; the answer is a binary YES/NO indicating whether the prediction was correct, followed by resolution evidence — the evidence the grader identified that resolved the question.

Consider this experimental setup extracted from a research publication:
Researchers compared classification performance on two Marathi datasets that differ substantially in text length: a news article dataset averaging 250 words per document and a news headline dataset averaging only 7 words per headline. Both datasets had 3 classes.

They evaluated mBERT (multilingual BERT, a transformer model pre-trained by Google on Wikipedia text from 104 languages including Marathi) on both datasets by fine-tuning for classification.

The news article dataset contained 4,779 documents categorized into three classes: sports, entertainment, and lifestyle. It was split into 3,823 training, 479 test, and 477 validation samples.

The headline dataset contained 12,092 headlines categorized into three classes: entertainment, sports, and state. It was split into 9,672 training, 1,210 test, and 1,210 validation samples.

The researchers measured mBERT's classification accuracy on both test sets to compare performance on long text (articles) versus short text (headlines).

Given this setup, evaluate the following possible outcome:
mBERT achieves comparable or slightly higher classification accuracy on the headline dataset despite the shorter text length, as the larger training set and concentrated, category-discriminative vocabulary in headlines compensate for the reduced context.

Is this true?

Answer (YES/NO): NO